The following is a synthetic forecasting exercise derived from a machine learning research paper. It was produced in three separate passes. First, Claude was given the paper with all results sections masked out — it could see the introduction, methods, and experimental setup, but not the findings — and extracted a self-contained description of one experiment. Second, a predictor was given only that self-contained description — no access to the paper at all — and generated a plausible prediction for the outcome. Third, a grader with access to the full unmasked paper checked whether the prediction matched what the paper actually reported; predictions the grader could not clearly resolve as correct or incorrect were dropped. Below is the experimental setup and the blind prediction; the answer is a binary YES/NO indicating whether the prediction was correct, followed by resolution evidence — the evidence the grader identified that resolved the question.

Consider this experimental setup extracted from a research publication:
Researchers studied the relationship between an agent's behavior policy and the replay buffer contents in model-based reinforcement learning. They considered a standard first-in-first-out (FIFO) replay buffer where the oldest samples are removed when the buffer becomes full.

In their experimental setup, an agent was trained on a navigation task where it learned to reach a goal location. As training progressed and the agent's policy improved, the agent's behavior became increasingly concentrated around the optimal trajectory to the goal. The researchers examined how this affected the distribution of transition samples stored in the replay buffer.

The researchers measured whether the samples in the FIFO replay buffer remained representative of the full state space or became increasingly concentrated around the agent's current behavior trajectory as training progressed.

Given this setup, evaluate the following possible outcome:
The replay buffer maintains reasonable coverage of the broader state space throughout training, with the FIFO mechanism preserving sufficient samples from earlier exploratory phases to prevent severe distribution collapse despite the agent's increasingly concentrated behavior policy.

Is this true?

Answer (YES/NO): NO